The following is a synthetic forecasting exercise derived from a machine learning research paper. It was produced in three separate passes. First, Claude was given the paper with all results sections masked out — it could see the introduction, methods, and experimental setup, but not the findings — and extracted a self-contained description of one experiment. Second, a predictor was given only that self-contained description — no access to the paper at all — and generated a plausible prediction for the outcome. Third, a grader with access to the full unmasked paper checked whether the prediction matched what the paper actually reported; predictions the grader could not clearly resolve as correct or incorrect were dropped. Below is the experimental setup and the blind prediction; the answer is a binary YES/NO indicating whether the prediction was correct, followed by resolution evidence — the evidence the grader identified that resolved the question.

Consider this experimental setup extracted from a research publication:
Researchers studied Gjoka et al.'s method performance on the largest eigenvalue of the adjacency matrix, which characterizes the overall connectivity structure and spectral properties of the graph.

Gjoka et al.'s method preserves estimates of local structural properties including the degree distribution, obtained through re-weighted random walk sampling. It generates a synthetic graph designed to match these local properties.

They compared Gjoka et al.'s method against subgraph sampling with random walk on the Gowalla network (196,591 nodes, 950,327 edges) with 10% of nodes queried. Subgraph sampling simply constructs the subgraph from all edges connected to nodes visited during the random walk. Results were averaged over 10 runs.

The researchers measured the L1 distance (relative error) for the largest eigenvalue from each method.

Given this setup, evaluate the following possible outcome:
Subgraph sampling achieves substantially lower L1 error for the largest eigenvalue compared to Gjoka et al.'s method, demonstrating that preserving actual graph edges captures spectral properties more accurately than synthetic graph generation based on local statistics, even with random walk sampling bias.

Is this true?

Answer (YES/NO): YES